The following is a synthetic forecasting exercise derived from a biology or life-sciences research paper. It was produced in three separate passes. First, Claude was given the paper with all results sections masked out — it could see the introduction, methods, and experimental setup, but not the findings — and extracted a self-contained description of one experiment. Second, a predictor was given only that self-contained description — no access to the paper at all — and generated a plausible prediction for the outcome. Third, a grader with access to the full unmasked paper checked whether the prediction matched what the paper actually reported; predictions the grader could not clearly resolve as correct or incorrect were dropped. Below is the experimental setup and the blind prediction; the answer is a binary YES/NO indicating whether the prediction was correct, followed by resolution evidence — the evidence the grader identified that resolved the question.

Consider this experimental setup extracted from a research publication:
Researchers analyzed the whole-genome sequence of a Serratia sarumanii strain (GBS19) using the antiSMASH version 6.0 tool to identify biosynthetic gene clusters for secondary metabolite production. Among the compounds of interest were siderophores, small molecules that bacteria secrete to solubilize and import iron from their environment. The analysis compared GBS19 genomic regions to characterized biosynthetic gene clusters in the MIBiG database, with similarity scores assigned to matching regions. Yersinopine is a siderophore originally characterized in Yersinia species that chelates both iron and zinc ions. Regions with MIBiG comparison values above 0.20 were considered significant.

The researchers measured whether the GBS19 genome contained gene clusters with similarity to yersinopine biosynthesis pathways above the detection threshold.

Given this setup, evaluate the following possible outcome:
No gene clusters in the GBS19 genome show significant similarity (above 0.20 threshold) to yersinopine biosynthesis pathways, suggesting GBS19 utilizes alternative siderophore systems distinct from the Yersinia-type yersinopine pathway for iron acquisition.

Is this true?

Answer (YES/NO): NO